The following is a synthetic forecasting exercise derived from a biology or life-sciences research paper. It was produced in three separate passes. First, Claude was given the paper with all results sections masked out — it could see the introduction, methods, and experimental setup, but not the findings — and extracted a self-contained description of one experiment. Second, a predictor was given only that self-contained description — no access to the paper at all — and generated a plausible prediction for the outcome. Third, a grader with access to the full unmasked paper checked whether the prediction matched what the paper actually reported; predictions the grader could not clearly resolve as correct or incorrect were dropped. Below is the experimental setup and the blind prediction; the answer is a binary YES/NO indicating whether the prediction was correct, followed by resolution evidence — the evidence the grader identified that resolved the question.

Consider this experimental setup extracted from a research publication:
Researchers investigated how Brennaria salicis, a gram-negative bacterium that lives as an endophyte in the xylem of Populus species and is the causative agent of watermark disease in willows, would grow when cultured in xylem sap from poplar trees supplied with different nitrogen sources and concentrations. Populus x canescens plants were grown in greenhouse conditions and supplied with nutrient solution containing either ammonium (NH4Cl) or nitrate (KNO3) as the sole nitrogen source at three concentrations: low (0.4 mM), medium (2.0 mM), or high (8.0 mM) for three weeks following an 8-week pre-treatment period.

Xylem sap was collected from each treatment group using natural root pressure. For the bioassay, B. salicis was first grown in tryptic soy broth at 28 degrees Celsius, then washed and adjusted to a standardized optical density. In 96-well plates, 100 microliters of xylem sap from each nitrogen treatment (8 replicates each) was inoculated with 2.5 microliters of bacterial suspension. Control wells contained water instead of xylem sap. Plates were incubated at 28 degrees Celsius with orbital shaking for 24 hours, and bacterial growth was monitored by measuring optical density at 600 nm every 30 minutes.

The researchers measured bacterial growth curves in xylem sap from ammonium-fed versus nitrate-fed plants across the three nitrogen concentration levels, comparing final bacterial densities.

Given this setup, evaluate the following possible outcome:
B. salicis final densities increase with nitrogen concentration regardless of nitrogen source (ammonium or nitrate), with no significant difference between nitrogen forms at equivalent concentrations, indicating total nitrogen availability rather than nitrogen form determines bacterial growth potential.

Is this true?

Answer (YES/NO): NO